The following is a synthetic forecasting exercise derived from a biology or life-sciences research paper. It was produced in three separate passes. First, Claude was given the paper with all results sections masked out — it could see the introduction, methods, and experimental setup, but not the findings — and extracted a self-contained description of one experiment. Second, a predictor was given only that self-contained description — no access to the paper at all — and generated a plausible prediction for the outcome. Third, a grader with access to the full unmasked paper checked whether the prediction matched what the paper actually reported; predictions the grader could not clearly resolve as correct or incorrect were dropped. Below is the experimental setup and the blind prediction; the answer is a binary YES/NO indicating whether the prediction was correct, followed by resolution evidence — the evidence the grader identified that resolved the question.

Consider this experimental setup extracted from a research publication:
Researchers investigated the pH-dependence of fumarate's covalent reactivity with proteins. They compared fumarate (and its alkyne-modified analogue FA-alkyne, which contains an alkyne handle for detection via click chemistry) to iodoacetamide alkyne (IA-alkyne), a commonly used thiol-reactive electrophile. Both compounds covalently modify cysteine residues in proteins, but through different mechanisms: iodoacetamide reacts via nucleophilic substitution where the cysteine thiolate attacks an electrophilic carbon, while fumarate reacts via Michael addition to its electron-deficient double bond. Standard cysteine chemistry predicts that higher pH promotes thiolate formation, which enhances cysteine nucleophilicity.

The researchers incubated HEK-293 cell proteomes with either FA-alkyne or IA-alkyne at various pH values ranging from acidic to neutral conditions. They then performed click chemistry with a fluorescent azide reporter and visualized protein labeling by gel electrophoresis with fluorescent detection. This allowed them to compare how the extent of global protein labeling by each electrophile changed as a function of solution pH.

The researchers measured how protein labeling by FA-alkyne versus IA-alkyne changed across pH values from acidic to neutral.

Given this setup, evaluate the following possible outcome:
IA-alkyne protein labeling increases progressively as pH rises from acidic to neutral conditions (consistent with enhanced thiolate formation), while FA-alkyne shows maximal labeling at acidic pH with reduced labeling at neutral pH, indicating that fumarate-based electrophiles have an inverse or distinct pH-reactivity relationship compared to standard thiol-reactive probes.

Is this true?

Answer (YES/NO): YES